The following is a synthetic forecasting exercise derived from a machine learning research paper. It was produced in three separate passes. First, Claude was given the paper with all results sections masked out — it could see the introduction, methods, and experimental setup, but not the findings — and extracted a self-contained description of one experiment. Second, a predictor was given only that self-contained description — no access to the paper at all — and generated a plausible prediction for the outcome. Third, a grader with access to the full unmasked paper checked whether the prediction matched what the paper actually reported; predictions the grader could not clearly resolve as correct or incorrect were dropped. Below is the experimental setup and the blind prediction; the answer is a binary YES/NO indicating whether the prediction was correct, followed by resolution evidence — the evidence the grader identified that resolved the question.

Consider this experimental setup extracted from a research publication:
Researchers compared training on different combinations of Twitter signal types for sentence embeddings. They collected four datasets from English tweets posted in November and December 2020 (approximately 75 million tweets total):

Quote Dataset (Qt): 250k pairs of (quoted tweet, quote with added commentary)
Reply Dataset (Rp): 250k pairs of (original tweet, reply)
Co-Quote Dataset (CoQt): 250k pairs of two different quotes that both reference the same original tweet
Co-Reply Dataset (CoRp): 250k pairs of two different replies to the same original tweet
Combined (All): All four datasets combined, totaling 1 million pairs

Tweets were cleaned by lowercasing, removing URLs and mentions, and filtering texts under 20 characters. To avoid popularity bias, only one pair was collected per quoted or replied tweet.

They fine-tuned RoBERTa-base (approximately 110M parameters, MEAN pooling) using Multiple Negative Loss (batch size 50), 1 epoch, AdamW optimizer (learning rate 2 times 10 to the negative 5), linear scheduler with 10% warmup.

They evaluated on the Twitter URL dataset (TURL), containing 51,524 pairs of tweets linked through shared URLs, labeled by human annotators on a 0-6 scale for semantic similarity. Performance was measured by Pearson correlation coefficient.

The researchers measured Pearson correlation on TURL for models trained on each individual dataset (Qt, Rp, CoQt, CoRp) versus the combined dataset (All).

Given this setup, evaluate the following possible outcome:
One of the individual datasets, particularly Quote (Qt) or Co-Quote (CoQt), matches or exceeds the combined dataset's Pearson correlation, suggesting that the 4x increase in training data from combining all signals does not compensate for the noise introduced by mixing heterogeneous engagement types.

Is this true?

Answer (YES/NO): NO